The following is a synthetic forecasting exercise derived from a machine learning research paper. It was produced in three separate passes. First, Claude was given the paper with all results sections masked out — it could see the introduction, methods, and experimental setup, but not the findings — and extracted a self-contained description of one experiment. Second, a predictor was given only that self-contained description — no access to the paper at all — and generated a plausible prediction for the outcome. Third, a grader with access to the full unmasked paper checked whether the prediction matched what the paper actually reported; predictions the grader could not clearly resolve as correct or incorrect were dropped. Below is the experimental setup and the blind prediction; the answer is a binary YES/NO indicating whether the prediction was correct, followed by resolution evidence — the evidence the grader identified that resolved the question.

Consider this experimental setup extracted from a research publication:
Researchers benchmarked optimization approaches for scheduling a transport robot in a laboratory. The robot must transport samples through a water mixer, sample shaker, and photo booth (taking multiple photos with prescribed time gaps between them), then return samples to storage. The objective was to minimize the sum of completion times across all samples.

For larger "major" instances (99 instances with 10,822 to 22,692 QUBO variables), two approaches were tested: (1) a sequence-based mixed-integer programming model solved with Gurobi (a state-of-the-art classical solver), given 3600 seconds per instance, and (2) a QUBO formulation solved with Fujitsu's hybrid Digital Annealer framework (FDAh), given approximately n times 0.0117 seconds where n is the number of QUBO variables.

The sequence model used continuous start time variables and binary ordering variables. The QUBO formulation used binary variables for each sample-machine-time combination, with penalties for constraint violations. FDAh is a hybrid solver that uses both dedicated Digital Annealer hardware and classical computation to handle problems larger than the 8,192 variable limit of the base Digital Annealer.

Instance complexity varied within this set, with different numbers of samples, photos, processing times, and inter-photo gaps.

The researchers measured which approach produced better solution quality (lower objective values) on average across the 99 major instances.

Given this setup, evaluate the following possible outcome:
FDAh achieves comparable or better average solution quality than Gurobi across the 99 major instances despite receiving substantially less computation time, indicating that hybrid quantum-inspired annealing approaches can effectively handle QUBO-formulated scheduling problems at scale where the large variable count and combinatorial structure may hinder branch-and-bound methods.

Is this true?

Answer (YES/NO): NO